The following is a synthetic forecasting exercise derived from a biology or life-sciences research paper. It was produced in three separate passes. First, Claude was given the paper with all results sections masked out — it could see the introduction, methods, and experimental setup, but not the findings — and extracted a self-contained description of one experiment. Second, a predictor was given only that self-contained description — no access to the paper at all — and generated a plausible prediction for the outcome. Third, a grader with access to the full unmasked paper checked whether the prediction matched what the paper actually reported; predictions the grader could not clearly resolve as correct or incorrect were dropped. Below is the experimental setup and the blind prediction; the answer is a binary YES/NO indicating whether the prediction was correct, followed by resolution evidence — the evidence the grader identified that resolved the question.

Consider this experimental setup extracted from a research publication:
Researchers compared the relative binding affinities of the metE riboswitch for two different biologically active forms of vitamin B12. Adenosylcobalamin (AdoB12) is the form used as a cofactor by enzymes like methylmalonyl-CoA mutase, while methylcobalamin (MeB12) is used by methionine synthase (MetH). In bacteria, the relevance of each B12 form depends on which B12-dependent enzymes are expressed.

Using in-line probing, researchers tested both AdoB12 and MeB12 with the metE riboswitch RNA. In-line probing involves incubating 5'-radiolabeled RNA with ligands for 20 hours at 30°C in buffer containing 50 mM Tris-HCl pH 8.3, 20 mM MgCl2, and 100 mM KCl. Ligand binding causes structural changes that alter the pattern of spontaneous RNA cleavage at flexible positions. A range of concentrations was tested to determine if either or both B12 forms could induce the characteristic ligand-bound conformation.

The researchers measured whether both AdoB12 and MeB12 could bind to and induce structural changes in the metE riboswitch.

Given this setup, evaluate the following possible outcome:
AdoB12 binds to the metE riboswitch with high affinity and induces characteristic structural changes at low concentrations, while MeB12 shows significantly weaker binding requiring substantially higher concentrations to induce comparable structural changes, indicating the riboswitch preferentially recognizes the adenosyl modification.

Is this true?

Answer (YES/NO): NO